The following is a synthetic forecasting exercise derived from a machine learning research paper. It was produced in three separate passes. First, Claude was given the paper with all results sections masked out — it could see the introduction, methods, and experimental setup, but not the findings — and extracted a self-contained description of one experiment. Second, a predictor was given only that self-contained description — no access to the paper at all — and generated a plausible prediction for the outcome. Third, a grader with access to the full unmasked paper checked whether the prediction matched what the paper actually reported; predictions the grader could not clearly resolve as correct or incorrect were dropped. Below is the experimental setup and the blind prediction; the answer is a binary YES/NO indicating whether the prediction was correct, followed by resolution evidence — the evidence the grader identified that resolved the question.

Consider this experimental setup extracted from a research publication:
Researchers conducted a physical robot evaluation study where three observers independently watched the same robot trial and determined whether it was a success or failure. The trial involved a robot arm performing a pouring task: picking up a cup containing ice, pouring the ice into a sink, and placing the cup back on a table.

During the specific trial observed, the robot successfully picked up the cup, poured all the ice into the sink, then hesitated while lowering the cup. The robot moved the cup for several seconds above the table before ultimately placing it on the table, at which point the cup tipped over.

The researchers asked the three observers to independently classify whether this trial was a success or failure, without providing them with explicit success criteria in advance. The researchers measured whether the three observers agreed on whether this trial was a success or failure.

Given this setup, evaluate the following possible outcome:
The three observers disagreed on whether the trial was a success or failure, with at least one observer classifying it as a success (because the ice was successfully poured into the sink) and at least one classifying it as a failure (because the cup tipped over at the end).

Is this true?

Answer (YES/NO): YES